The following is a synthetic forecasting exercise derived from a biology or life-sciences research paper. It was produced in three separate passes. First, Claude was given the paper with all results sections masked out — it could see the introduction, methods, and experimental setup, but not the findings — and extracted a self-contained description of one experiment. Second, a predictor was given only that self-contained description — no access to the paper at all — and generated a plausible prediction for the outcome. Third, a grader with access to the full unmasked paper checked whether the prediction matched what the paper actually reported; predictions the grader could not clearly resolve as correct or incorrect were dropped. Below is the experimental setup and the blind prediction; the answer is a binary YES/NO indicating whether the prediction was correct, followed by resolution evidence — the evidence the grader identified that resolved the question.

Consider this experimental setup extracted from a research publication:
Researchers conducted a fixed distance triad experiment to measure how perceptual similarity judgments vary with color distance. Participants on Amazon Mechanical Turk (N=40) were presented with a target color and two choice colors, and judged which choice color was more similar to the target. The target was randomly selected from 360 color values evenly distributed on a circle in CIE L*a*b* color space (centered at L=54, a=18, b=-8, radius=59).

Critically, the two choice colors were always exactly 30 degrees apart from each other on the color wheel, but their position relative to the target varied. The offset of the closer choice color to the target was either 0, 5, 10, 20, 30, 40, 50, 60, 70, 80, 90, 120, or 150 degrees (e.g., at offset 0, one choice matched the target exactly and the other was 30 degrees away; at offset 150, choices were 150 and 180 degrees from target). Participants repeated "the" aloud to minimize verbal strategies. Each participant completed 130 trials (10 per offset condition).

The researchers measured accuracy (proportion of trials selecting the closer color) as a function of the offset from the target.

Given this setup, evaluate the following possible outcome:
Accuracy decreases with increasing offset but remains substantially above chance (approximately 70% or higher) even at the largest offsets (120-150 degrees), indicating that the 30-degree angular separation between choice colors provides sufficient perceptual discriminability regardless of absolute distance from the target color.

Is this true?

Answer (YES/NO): NO